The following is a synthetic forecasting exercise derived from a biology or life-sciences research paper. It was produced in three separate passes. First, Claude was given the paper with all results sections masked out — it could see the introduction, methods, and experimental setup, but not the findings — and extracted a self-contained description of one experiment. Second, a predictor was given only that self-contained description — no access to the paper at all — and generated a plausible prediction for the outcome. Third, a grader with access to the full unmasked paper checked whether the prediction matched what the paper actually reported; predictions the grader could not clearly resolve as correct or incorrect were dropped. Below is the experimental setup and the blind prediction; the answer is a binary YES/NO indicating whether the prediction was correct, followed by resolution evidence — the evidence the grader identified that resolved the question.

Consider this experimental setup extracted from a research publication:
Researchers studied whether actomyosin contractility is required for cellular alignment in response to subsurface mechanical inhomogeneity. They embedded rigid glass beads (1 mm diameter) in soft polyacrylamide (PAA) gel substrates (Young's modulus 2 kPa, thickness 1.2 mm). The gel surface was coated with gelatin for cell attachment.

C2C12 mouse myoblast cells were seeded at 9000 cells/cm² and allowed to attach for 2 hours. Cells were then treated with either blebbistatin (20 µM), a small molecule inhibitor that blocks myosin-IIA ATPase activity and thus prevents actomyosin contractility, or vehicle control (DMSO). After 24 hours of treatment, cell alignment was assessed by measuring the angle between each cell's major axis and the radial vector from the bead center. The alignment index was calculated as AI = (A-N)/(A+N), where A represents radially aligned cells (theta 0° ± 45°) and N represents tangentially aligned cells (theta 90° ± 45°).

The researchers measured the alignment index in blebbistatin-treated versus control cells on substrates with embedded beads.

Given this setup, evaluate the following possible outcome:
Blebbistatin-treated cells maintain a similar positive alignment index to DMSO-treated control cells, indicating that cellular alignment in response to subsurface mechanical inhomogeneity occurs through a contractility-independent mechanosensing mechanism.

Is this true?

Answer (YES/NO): NO